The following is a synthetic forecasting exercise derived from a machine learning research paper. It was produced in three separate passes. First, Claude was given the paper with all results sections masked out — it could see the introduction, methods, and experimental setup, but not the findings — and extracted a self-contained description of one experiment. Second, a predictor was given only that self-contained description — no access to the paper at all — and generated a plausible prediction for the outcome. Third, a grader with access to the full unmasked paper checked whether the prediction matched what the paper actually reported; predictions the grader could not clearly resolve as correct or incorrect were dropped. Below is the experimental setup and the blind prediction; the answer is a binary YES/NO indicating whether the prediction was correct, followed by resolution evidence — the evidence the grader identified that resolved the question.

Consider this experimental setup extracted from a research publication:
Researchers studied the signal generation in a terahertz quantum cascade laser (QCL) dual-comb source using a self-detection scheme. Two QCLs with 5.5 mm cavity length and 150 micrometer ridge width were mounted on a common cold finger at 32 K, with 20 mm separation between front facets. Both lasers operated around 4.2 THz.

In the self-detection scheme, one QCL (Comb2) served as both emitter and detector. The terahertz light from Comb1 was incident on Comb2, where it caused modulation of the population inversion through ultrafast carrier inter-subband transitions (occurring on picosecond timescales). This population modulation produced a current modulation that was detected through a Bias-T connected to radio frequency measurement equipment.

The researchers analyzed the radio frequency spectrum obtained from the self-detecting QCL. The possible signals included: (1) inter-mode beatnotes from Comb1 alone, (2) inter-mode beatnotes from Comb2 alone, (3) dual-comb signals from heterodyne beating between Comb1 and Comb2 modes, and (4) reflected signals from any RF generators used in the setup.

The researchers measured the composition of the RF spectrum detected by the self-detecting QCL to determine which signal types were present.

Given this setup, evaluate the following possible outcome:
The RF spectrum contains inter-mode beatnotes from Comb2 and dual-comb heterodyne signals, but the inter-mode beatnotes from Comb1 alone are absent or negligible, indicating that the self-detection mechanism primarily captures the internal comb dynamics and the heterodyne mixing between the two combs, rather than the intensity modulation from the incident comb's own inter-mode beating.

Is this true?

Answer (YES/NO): NO